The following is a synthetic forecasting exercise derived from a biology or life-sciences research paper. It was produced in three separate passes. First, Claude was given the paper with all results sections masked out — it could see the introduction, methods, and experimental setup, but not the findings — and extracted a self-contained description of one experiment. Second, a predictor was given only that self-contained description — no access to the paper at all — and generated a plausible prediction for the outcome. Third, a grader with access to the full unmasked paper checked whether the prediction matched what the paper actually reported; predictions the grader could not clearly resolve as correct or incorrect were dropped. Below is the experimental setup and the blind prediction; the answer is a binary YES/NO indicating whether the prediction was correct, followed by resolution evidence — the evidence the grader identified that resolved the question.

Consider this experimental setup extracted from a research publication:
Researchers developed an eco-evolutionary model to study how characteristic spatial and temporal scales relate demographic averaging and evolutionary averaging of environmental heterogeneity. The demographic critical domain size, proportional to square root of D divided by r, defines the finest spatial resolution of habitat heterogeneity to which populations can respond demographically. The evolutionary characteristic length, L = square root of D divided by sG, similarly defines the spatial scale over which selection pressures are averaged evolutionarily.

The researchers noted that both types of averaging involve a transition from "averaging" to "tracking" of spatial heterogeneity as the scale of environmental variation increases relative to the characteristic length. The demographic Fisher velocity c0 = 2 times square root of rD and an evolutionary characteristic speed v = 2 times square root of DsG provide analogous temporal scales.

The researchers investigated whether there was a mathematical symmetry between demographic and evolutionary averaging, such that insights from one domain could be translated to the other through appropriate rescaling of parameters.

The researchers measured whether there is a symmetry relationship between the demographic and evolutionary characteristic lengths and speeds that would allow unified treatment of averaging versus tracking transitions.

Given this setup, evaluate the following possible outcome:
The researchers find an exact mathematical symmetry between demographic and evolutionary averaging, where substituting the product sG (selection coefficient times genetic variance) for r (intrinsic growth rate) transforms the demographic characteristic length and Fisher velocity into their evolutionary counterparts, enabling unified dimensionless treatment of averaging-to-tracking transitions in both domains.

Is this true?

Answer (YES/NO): YES